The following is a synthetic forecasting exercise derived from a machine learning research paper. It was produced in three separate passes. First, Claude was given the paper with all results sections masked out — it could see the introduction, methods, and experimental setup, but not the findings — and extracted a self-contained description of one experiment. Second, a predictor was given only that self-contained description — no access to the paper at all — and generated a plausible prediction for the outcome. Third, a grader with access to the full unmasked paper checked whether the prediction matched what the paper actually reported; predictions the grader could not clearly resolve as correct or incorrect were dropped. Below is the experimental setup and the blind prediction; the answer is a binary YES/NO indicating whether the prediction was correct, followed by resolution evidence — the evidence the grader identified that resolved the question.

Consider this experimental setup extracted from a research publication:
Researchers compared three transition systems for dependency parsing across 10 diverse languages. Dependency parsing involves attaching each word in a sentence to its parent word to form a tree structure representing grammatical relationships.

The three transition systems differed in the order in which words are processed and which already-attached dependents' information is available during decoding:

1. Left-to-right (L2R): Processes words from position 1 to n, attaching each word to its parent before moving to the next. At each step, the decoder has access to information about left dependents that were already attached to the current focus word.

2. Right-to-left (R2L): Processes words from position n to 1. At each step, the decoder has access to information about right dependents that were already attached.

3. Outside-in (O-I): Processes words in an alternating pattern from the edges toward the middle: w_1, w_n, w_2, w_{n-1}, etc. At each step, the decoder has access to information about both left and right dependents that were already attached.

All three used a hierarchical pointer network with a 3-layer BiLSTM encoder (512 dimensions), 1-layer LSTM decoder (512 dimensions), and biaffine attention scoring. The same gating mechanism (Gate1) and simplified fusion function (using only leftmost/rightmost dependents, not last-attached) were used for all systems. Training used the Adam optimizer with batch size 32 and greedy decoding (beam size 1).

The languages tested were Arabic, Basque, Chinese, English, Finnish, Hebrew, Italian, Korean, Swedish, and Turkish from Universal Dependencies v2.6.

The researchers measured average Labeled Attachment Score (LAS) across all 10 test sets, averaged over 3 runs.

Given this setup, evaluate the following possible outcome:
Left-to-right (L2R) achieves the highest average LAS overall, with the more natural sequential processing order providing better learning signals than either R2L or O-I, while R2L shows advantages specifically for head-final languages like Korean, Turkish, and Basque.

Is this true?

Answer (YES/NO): NO